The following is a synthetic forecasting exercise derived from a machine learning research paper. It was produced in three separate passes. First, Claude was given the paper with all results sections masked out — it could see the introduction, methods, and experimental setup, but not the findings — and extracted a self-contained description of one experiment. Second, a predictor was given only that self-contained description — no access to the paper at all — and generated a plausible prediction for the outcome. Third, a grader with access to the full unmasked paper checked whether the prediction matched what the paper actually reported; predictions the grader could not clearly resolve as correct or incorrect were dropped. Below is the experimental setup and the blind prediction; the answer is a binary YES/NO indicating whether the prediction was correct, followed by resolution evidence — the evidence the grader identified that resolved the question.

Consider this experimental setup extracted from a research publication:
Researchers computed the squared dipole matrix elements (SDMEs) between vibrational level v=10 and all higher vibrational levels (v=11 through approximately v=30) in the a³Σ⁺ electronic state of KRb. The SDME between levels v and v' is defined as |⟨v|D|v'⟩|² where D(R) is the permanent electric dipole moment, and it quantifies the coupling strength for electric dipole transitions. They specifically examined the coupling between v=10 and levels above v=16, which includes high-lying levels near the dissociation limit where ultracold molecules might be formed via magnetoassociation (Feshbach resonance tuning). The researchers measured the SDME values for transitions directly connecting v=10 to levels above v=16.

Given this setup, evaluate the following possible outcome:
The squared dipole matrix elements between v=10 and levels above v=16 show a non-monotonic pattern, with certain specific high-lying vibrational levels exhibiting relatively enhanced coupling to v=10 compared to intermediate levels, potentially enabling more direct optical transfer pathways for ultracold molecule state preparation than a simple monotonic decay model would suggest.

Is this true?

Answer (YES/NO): NO